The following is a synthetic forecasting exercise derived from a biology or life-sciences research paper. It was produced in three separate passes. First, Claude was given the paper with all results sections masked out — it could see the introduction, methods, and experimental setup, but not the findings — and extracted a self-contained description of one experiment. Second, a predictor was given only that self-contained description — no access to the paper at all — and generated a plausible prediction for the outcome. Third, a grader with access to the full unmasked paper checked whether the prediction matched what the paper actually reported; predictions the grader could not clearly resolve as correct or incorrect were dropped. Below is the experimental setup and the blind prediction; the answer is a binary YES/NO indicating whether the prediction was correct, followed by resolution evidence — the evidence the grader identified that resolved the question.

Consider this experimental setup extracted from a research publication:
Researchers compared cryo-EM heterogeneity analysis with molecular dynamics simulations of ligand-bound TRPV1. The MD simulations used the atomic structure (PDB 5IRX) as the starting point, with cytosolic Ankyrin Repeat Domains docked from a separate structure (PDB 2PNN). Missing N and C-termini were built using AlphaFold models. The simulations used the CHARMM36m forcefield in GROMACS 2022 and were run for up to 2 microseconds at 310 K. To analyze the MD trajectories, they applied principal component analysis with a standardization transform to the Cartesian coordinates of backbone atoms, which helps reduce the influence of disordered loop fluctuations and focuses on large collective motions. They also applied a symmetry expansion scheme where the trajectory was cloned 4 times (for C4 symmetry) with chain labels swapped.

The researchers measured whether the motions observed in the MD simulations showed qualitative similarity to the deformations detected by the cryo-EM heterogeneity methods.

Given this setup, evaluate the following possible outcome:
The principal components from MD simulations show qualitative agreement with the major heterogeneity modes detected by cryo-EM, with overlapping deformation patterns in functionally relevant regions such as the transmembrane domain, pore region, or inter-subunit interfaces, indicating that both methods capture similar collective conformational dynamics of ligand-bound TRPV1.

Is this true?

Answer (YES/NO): YES